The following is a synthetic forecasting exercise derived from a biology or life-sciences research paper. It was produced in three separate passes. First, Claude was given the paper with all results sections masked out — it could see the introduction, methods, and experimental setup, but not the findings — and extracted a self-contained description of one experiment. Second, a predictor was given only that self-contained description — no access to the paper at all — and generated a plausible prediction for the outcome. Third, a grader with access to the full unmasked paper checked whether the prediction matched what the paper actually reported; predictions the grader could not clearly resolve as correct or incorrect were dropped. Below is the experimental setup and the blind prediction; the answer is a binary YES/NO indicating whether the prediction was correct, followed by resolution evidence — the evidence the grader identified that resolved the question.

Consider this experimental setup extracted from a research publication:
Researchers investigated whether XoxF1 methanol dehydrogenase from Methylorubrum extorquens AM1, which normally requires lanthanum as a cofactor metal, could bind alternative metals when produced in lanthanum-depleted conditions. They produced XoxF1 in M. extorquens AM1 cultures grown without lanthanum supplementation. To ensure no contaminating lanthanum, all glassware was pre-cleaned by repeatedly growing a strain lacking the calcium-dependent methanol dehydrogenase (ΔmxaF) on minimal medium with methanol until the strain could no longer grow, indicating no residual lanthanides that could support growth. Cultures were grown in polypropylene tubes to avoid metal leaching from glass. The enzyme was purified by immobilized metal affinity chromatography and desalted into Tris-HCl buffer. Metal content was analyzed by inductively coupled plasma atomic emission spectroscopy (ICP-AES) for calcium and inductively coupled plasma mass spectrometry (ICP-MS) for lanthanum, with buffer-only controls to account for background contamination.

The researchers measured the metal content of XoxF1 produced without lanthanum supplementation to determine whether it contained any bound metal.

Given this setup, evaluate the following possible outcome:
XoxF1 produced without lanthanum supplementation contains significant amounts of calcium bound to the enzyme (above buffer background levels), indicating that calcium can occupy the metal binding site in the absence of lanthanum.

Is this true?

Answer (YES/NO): YES